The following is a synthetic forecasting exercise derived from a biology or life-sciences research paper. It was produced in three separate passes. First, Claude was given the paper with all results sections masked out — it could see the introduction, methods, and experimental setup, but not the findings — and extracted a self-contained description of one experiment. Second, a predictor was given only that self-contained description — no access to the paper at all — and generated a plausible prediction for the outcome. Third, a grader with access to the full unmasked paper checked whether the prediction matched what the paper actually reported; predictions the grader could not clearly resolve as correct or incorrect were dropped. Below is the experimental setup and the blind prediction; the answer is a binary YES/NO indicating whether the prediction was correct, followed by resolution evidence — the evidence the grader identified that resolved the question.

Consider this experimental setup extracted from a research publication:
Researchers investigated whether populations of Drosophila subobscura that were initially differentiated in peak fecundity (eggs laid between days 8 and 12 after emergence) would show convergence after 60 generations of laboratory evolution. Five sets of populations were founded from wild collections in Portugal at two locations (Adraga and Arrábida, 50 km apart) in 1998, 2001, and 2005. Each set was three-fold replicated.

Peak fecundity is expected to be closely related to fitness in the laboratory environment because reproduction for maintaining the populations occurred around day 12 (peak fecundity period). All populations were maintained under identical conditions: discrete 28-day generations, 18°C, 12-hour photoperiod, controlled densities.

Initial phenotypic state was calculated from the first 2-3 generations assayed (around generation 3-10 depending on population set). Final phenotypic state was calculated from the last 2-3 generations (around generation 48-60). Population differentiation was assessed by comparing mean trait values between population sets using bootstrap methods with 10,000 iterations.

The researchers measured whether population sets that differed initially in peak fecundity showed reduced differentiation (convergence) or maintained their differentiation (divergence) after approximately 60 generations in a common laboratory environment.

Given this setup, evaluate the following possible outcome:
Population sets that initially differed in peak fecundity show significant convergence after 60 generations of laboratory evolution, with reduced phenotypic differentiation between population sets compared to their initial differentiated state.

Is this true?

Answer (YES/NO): NO